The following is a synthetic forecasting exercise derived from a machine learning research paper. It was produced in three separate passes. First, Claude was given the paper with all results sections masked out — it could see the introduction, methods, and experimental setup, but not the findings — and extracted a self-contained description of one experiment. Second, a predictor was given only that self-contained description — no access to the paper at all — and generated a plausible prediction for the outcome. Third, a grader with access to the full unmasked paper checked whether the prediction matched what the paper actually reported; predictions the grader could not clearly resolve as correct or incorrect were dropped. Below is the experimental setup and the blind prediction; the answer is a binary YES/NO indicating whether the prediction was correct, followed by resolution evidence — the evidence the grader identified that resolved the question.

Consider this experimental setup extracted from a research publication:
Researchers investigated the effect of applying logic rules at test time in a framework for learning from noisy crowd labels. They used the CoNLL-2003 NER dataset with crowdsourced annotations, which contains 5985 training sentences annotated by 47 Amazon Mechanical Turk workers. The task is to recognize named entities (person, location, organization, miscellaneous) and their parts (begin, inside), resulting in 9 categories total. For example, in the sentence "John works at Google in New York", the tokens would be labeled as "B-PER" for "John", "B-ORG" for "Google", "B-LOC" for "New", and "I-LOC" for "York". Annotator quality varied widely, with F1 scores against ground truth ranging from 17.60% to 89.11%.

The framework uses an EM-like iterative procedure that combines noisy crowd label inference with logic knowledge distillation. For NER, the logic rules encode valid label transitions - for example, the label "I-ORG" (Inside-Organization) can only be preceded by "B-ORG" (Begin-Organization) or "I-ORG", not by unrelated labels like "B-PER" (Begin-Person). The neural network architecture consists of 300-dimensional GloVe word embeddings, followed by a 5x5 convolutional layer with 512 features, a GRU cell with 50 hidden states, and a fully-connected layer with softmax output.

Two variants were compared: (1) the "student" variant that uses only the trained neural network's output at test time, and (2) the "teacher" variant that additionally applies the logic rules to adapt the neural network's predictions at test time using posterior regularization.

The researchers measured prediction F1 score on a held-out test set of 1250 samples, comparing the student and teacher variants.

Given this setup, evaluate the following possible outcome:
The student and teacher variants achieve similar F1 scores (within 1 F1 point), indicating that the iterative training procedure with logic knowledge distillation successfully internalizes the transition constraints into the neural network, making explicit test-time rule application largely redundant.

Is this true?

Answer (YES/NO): NO